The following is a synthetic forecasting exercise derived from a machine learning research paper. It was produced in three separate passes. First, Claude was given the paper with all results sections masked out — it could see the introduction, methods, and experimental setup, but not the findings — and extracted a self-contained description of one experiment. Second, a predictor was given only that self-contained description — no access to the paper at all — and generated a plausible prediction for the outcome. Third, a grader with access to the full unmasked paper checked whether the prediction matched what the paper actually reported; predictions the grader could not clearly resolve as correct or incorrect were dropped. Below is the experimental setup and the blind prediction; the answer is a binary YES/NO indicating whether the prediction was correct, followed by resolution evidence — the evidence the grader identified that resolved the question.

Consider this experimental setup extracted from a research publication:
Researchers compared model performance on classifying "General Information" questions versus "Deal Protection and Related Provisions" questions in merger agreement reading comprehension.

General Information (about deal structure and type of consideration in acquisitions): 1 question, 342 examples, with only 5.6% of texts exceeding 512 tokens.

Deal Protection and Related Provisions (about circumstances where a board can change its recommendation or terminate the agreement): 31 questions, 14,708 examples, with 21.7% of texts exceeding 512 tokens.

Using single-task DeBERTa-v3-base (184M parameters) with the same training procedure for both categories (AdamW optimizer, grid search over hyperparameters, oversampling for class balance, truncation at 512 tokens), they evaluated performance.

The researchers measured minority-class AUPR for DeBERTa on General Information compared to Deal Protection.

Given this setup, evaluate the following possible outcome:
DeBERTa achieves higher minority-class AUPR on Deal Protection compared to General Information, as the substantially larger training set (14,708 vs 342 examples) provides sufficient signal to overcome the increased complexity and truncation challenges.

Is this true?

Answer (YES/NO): NO